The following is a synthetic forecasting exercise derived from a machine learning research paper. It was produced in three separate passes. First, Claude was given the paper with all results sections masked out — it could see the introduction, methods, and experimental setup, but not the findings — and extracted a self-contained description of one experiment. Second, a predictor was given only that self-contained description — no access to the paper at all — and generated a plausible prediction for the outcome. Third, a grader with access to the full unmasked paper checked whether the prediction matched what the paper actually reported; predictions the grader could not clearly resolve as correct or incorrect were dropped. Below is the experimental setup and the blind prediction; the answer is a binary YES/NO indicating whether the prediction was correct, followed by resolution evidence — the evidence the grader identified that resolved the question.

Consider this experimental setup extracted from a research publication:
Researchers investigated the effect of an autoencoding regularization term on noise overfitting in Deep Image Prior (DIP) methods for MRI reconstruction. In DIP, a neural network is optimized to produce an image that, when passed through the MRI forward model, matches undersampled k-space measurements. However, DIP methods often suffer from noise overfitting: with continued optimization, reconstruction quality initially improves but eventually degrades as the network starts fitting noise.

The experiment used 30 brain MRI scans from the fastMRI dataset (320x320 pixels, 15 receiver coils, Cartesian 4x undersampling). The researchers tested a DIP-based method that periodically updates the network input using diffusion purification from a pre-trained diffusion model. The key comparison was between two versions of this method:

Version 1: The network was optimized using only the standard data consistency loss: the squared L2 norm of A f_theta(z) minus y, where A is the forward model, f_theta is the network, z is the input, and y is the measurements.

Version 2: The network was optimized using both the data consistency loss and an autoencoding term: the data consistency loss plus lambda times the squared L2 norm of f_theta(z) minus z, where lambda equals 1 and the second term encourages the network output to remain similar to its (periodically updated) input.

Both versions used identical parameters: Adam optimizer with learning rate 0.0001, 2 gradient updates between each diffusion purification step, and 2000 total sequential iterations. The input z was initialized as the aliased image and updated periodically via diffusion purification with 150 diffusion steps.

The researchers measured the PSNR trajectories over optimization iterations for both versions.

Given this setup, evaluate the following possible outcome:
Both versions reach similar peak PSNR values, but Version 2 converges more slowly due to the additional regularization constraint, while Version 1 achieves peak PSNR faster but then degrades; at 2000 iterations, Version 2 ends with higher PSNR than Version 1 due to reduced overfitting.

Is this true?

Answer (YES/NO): NO